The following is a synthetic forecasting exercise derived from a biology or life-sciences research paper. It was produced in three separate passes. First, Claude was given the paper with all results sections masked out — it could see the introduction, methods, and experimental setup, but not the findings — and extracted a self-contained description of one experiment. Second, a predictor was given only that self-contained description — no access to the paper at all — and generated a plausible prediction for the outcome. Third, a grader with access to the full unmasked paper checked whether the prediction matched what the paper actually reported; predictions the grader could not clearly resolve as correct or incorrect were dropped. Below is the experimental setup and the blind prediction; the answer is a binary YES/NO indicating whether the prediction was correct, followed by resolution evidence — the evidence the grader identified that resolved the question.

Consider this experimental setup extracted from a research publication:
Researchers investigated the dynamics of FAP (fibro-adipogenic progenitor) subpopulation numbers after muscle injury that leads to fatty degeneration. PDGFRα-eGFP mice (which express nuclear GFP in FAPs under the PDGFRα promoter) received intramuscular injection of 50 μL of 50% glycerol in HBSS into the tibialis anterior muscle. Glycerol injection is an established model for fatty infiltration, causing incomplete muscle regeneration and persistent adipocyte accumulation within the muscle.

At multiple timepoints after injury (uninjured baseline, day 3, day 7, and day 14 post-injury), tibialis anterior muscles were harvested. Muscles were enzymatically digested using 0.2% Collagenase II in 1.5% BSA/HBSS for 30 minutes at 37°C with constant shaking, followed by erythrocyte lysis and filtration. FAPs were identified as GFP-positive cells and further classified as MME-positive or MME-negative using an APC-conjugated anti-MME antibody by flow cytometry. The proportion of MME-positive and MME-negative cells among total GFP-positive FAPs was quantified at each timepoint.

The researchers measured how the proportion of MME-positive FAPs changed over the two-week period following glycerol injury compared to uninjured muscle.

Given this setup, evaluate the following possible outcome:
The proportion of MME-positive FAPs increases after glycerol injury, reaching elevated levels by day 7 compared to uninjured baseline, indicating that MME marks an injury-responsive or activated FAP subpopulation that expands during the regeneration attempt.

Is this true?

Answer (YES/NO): NO